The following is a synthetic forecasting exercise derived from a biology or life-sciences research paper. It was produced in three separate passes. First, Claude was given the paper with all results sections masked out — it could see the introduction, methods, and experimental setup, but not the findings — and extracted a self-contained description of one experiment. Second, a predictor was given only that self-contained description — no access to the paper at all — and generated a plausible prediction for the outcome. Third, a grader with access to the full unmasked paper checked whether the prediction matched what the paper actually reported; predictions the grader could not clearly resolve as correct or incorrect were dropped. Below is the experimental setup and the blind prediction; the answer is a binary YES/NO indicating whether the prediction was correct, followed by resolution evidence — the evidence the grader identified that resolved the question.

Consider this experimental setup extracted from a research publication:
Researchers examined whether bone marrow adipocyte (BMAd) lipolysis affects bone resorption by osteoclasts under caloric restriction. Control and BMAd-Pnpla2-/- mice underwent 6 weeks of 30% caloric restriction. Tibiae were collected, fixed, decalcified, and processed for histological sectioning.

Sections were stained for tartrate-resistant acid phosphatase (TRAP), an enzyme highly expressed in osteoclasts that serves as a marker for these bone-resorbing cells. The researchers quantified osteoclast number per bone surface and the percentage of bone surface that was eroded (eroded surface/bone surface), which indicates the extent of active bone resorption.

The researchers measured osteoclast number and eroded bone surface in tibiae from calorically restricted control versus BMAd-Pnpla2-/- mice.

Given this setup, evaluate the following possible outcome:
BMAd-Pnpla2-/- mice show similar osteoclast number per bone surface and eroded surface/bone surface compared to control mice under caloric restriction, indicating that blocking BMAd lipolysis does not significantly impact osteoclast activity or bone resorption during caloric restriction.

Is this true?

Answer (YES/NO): NO